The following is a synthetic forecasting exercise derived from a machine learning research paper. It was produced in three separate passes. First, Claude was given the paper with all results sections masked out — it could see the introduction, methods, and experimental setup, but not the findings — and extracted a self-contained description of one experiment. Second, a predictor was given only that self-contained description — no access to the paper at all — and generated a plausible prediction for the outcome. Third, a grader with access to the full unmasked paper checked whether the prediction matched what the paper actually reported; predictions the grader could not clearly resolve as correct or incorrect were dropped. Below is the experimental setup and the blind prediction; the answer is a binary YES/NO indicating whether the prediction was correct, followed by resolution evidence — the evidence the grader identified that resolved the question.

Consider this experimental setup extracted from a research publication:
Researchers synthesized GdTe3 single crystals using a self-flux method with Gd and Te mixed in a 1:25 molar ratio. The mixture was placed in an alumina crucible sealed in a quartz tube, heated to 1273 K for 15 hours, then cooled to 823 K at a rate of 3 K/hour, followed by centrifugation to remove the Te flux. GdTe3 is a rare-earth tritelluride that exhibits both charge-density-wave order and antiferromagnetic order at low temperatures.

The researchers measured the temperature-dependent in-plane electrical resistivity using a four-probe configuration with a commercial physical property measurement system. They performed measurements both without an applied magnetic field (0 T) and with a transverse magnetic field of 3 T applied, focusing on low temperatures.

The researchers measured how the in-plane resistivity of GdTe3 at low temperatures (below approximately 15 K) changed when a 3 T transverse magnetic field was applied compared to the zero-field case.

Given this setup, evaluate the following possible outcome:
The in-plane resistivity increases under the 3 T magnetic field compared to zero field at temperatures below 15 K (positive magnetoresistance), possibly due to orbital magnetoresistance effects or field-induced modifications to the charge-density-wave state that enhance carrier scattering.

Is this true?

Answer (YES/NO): YES